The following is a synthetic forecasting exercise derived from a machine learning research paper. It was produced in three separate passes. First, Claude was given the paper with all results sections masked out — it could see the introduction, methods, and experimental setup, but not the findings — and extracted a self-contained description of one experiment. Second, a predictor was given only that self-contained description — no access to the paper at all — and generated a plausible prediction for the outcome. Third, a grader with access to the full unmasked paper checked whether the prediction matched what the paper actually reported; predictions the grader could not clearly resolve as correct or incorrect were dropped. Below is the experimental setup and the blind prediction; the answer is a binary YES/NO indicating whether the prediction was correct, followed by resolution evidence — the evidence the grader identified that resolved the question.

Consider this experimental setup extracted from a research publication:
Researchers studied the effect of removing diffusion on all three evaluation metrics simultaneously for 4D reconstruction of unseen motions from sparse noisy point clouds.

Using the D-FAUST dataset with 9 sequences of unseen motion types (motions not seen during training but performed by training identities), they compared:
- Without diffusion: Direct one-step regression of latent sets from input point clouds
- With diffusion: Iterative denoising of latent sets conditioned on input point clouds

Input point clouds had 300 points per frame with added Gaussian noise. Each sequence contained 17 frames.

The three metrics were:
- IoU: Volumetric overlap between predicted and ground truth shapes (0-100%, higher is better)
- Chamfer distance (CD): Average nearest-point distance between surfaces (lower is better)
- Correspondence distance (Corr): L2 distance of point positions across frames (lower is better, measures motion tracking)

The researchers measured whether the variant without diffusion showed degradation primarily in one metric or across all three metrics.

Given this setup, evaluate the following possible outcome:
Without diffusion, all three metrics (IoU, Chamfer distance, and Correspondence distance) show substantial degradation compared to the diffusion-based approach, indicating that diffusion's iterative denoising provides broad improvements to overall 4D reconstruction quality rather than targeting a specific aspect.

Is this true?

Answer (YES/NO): YES